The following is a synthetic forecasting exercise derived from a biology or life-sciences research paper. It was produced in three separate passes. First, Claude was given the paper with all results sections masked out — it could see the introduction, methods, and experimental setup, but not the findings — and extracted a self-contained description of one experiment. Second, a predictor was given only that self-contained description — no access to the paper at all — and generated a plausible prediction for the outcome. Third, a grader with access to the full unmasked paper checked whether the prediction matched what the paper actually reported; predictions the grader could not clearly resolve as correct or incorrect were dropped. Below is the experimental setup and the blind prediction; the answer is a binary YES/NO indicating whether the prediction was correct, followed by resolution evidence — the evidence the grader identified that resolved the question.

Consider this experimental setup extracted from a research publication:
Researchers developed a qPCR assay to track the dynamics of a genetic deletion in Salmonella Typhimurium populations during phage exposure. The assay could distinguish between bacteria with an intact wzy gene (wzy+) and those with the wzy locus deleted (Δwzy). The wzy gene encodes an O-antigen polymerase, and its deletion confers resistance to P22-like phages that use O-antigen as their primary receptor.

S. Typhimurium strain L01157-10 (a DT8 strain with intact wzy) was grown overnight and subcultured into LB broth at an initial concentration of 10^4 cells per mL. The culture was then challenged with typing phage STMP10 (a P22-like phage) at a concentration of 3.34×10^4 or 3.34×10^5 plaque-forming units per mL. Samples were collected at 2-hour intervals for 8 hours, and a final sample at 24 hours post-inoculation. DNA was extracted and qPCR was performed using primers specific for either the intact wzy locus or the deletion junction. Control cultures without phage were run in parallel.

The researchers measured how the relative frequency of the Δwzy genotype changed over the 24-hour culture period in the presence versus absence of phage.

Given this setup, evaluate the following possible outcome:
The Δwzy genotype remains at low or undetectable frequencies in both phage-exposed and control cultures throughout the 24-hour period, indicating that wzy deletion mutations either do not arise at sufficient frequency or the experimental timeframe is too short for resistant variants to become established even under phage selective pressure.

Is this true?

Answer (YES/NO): NO